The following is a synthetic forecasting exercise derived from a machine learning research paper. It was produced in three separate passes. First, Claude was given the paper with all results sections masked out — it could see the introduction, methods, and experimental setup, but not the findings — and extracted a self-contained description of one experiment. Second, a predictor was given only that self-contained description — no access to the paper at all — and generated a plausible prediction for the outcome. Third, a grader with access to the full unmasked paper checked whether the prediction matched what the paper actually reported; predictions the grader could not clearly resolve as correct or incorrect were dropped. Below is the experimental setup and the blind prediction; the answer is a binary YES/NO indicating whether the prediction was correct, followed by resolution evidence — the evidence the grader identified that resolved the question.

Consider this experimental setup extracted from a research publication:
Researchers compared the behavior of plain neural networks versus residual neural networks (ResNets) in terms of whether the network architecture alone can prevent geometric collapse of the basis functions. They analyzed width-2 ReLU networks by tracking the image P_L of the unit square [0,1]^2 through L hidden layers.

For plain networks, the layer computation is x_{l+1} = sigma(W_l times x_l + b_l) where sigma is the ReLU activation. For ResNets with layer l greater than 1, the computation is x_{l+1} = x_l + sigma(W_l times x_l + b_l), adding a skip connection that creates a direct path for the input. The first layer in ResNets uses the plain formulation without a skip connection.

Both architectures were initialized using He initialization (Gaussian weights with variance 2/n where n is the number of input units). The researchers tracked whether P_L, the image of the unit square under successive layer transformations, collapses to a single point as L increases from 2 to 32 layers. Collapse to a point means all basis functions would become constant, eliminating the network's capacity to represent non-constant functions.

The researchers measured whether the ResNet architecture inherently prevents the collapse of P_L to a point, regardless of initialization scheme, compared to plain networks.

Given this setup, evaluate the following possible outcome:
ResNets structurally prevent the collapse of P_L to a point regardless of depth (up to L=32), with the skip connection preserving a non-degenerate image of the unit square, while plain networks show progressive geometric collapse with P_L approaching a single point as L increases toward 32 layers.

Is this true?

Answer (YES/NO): NO